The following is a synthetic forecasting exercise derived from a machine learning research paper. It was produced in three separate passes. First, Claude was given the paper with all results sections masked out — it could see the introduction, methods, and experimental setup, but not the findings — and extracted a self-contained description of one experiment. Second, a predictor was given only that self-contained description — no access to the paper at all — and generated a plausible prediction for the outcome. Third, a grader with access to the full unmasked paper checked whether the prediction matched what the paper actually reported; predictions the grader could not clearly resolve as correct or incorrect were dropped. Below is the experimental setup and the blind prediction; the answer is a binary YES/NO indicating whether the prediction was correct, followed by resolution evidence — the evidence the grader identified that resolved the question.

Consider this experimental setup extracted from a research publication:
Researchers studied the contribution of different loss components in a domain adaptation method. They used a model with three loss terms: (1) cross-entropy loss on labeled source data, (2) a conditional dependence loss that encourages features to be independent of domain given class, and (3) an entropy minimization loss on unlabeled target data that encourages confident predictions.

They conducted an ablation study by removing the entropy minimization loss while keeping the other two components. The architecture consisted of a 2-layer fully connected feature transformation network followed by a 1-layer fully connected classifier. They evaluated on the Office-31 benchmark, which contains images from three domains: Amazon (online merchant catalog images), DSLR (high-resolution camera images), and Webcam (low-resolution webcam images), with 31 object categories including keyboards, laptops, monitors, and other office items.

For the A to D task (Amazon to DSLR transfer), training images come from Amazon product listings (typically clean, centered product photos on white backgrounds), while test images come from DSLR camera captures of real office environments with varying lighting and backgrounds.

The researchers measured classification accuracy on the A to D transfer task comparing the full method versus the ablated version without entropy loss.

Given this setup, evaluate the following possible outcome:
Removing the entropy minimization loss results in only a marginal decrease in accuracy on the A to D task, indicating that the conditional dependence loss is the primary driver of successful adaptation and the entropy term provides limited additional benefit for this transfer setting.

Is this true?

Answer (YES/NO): YES